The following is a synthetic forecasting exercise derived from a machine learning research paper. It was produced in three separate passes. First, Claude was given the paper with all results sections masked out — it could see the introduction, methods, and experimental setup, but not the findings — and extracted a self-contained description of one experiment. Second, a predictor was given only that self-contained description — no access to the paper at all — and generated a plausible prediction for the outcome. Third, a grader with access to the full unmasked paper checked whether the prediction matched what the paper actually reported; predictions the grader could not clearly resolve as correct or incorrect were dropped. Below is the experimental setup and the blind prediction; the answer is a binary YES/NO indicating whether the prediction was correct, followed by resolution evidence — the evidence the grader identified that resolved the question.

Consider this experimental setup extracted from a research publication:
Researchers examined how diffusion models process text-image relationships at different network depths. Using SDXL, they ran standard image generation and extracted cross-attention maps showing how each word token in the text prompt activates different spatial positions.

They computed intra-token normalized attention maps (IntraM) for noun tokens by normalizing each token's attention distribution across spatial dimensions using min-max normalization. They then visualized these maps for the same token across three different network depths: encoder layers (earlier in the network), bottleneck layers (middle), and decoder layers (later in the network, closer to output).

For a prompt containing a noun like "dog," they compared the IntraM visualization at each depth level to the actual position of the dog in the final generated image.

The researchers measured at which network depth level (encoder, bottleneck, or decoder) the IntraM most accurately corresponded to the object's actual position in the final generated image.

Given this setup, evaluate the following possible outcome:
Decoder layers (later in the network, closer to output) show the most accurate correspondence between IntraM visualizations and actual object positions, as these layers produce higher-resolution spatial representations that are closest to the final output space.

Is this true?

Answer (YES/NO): YES